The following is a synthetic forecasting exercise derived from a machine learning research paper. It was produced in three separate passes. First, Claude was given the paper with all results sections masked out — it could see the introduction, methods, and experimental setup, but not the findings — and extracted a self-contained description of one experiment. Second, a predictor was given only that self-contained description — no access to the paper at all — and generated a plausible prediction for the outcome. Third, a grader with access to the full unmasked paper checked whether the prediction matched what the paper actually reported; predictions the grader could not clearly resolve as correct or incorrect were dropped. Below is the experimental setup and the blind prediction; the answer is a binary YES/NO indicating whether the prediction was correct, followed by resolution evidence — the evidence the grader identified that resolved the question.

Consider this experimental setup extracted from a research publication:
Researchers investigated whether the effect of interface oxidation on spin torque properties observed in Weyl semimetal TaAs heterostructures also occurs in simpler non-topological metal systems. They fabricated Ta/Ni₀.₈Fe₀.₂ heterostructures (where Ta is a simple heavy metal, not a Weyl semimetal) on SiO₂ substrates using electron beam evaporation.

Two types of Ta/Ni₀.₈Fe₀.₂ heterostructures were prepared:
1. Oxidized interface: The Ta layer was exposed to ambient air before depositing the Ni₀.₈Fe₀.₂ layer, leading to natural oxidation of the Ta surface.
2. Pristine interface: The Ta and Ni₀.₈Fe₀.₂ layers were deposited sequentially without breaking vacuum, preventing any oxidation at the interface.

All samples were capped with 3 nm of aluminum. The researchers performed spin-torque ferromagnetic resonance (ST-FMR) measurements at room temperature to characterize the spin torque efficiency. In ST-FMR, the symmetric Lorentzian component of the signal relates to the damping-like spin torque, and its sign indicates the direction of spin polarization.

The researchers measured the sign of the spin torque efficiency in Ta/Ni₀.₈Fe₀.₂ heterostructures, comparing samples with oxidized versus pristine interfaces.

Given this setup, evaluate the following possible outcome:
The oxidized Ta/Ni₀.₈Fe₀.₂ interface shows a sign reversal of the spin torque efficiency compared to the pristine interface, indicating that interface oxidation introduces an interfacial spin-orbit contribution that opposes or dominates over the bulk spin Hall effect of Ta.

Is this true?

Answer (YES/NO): YES